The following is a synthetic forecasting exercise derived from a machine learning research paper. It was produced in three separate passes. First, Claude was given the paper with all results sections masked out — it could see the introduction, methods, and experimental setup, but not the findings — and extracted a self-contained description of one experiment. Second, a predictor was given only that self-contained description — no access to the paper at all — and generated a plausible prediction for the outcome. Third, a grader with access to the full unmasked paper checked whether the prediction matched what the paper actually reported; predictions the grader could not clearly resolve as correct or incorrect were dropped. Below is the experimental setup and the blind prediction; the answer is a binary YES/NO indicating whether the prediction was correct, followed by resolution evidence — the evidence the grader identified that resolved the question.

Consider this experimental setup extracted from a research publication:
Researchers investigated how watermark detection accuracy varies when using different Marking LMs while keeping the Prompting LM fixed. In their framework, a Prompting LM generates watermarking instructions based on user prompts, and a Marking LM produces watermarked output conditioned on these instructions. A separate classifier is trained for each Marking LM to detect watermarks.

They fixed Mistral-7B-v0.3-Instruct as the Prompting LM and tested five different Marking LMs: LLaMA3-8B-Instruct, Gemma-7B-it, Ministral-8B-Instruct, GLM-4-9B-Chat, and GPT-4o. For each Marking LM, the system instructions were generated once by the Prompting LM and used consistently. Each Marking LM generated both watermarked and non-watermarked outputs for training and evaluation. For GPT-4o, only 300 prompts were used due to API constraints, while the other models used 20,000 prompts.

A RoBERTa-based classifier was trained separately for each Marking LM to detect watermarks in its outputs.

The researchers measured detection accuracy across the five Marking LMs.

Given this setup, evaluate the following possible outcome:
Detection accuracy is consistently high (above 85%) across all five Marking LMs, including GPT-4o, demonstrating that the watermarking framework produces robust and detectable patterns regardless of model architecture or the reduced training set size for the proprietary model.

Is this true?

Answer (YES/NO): NO